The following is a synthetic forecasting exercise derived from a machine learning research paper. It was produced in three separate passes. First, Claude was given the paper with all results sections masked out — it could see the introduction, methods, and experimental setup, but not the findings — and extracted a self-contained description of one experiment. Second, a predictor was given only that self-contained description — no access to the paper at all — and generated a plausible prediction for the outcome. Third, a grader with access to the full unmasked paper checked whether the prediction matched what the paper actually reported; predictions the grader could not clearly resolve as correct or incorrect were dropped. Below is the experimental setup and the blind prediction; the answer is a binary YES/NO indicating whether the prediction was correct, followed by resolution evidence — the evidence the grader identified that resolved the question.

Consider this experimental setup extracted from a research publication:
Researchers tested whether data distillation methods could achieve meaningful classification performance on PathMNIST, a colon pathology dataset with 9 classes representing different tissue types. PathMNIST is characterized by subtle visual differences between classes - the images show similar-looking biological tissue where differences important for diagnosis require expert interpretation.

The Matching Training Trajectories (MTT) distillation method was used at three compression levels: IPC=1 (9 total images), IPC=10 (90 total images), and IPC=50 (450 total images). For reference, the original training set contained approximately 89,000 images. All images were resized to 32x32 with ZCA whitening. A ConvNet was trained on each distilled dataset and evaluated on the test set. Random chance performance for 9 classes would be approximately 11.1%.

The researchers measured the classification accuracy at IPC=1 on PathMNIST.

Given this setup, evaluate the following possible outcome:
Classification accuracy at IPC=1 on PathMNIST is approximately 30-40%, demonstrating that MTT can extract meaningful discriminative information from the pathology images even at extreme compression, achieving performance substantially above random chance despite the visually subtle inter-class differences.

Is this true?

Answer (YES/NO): NO